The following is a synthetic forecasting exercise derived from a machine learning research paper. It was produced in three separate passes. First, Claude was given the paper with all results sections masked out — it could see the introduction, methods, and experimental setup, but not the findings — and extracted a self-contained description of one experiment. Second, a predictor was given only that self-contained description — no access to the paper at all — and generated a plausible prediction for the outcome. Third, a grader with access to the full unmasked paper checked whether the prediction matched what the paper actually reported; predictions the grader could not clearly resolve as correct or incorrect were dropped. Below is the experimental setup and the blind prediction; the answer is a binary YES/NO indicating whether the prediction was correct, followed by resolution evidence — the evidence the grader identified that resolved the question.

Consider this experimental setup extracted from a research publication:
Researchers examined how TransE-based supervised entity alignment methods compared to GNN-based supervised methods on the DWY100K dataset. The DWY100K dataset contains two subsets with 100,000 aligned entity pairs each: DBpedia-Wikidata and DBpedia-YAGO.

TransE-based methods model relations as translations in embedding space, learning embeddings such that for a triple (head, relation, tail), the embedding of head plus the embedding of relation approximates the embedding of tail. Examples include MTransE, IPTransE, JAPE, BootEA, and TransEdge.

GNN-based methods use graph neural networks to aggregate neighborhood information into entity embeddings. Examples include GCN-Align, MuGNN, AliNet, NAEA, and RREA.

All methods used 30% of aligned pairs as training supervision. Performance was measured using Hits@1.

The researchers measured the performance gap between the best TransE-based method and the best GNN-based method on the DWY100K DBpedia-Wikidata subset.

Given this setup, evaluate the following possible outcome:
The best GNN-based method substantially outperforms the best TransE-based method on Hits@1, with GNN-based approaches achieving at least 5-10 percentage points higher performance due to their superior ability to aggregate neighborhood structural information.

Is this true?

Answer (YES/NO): YES